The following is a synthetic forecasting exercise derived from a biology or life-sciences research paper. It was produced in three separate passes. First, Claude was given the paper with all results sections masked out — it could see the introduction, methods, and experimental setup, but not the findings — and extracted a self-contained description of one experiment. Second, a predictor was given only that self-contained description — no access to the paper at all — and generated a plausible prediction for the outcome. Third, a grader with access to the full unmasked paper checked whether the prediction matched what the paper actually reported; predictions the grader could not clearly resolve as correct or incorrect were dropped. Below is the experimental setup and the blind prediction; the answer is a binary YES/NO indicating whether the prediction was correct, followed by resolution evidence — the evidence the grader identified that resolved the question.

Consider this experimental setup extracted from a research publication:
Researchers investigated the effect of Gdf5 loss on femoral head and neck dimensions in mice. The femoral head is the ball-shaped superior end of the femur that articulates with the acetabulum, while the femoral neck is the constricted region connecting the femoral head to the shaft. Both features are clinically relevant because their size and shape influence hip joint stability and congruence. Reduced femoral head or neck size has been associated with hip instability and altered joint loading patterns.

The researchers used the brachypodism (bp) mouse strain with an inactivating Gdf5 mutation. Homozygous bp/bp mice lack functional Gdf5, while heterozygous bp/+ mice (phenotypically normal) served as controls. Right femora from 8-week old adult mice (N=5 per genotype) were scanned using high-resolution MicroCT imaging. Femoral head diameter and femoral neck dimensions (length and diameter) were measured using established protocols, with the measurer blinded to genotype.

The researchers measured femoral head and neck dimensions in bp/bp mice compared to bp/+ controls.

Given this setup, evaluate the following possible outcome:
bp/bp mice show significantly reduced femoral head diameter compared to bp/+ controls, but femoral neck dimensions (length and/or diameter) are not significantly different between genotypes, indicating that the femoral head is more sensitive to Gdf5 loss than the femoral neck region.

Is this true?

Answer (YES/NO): NO